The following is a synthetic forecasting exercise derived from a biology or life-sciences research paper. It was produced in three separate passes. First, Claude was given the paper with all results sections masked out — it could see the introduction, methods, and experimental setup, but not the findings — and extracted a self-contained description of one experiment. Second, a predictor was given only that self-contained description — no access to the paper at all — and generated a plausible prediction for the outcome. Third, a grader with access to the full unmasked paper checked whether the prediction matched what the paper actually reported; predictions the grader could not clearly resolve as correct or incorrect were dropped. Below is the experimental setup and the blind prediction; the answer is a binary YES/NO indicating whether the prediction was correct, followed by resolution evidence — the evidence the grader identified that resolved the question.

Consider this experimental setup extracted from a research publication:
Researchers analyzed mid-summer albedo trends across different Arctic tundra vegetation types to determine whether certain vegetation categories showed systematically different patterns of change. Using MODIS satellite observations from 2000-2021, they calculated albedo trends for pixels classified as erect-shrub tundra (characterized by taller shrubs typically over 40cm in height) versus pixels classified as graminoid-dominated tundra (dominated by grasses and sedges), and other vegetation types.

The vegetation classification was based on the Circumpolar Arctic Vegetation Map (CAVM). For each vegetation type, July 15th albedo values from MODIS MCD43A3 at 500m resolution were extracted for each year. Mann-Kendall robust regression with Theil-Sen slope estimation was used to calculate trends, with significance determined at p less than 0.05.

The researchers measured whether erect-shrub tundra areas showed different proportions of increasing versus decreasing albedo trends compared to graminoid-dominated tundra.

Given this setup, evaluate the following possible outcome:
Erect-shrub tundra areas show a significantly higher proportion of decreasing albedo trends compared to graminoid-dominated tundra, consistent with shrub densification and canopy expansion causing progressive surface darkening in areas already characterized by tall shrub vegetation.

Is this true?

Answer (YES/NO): NO